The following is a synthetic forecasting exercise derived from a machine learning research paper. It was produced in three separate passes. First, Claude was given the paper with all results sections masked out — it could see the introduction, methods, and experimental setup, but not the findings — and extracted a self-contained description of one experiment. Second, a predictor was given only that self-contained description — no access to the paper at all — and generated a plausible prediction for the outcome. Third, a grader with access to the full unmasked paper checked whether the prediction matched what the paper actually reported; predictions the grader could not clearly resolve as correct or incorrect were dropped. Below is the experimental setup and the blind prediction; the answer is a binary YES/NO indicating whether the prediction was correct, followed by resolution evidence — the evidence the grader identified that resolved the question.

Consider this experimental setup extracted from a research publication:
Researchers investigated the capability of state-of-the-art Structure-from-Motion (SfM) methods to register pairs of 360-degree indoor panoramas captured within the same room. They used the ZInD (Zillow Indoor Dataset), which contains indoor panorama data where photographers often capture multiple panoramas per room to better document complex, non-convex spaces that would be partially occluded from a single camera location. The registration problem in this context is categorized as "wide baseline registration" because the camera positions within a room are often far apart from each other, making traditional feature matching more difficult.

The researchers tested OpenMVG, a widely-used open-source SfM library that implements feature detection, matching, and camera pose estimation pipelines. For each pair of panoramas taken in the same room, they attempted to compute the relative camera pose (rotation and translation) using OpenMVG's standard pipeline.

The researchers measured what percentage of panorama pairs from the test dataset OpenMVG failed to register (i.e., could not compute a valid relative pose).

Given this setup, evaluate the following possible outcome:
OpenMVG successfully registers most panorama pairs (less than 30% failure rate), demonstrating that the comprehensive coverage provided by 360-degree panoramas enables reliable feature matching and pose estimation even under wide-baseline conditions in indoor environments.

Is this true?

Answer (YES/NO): NO